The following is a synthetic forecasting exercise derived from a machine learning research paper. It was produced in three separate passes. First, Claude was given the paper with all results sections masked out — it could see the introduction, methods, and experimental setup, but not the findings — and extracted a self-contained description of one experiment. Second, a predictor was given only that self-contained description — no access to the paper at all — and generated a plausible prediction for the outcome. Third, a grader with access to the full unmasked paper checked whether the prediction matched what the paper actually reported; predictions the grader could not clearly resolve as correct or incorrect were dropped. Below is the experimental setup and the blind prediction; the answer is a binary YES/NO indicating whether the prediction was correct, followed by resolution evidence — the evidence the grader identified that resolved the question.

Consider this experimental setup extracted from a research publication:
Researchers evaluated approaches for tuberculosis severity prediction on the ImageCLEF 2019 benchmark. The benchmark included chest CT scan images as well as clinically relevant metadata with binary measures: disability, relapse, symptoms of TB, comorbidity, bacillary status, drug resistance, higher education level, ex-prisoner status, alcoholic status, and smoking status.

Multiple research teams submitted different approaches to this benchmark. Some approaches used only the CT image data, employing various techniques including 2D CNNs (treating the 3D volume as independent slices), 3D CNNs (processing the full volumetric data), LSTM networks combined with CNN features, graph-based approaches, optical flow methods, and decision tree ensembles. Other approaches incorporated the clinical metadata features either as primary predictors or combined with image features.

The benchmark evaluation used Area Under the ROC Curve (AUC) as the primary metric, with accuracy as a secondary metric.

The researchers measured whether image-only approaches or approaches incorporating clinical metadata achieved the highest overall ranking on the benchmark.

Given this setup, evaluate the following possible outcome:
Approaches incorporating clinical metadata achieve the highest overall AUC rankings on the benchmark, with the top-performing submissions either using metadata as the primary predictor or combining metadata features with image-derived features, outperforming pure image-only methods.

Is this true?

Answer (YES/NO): YES